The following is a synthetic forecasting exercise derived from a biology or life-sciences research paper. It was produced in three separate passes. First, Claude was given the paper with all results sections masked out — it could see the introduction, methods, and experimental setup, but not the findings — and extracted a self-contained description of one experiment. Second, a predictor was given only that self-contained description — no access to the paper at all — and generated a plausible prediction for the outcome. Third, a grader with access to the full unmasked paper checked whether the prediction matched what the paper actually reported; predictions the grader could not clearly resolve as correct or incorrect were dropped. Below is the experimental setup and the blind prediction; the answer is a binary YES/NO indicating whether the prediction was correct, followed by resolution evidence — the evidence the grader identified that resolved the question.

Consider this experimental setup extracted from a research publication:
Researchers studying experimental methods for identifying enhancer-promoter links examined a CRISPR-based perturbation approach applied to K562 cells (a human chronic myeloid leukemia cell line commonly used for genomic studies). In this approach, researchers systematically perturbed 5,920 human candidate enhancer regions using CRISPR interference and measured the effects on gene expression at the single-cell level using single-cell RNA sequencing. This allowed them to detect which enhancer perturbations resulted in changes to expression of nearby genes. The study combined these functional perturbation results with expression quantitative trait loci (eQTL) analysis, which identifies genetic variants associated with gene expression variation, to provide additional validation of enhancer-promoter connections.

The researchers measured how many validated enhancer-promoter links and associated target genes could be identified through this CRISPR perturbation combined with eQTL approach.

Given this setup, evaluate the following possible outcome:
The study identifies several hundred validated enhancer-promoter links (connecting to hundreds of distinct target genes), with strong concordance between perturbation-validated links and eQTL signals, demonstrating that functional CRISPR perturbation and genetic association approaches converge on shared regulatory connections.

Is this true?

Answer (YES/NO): NO